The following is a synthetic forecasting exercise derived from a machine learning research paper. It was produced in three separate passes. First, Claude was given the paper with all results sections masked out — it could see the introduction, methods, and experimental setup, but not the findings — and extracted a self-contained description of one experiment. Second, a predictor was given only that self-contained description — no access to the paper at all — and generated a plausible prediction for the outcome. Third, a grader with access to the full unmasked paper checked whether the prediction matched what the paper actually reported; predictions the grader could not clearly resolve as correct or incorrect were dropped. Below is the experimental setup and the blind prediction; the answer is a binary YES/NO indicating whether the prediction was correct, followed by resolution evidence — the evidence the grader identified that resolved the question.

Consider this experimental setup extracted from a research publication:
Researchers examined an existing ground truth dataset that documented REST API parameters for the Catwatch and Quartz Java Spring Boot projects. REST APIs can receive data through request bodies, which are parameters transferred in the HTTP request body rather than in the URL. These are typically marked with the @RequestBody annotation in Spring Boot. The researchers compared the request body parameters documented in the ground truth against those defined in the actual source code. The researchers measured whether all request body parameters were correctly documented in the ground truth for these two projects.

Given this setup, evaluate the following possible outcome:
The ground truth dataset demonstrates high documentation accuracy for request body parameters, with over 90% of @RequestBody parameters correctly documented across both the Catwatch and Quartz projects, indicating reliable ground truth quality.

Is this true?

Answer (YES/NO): NO